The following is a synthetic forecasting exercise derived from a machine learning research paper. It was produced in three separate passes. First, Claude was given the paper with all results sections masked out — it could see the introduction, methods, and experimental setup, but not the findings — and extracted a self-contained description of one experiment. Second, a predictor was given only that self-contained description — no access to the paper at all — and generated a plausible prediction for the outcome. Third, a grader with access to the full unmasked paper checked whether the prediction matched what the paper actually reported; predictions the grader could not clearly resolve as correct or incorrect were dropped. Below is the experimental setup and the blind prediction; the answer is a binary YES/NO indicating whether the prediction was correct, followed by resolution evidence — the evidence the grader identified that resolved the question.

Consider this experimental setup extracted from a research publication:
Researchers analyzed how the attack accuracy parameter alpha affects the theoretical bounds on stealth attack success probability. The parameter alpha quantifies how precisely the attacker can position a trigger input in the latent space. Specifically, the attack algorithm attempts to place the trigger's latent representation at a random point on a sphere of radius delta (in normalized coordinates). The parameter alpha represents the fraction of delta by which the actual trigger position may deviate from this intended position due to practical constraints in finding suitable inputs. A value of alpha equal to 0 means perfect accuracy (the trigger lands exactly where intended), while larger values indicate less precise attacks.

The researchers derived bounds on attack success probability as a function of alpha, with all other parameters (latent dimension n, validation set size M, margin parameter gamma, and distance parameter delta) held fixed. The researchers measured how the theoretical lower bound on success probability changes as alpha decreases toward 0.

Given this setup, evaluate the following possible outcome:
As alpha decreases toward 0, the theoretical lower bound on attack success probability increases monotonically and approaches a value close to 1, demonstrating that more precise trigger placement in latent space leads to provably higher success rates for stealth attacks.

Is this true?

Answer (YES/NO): YES